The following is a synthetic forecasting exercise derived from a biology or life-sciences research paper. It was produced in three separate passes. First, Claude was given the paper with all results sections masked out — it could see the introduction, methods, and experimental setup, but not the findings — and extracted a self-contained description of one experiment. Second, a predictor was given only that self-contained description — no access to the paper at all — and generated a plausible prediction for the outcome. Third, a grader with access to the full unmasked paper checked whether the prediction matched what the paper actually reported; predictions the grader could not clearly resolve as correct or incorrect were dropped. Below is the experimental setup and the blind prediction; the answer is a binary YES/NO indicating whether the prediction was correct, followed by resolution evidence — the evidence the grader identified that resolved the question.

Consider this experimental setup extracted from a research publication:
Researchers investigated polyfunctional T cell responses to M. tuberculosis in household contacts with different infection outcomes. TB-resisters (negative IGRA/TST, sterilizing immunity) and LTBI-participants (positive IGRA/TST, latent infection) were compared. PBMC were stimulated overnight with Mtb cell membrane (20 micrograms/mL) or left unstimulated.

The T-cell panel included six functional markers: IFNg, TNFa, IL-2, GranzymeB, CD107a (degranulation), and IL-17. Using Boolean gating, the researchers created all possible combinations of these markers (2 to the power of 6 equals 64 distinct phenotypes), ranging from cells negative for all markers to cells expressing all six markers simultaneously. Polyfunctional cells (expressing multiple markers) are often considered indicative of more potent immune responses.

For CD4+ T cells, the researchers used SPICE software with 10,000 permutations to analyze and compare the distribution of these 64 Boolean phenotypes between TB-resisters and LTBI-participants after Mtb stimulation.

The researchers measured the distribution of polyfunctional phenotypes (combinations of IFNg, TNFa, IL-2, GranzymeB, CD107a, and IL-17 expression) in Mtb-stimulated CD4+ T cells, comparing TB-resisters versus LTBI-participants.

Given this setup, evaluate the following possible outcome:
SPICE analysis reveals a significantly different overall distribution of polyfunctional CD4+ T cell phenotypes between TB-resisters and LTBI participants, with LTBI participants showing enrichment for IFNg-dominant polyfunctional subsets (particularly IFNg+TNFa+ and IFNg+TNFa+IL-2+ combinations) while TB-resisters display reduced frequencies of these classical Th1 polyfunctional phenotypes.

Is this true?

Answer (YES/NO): NO